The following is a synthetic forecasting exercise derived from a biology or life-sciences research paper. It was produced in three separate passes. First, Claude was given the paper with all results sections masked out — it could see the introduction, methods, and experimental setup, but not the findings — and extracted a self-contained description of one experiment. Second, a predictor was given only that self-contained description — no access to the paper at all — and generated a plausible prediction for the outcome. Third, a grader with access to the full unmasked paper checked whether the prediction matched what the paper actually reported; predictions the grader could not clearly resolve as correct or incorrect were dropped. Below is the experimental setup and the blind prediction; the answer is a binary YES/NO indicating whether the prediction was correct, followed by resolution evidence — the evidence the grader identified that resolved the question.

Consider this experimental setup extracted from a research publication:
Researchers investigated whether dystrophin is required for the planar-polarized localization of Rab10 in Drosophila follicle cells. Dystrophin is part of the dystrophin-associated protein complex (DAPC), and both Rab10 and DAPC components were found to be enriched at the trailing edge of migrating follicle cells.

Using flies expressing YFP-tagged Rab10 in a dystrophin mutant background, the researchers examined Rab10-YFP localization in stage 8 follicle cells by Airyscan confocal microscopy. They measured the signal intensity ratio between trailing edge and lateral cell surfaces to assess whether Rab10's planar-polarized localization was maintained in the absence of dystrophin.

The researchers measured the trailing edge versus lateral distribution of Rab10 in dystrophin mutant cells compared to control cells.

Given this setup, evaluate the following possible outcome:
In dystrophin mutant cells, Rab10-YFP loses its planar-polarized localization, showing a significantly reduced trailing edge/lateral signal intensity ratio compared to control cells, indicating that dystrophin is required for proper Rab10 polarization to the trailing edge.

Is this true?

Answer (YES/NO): NO